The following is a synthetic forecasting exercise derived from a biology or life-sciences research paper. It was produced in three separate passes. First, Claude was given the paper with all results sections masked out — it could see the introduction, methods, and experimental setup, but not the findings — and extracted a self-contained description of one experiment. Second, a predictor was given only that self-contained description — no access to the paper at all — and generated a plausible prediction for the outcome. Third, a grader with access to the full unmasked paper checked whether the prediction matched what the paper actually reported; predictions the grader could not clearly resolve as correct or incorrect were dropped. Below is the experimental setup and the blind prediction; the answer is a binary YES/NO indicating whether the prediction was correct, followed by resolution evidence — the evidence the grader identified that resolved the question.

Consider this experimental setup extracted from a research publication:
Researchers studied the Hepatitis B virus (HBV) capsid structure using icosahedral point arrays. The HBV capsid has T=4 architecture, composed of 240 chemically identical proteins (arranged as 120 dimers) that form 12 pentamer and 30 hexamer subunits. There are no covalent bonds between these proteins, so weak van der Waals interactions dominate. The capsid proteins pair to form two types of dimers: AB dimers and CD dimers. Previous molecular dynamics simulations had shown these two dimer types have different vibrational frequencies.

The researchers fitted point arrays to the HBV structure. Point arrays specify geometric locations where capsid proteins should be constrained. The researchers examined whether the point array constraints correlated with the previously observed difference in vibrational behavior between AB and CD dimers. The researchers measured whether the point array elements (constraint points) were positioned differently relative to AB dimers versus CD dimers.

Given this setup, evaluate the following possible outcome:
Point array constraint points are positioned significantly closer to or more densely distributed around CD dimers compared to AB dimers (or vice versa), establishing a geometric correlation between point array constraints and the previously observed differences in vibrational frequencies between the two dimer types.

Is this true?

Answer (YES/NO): NO